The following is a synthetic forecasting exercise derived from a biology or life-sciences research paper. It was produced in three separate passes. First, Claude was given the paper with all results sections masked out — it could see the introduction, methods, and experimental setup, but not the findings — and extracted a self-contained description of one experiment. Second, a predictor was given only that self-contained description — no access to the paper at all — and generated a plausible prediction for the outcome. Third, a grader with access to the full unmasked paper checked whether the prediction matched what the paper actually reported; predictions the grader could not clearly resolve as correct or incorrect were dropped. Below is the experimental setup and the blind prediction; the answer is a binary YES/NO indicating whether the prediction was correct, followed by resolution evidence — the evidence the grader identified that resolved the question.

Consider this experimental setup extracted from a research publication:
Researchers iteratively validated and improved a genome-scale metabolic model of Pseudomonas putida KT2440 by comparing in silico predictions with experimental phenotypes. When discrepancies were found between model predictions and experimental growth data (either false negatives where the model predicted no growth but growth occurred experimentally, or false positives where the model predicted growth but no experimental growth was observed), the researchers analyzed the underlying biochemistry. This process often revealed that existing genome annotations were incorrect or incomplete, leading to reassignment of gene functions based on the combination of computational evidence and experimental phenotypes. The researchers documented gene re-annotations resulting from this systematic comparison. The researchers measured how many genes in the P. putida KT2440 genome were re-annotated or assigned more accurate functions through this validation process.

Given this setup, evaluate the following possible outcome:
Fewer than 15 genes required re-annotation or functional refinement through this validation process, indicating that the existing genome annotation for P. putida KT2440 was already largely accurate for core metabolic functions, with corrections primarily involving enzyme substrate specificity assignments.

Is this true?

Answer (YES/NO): NO